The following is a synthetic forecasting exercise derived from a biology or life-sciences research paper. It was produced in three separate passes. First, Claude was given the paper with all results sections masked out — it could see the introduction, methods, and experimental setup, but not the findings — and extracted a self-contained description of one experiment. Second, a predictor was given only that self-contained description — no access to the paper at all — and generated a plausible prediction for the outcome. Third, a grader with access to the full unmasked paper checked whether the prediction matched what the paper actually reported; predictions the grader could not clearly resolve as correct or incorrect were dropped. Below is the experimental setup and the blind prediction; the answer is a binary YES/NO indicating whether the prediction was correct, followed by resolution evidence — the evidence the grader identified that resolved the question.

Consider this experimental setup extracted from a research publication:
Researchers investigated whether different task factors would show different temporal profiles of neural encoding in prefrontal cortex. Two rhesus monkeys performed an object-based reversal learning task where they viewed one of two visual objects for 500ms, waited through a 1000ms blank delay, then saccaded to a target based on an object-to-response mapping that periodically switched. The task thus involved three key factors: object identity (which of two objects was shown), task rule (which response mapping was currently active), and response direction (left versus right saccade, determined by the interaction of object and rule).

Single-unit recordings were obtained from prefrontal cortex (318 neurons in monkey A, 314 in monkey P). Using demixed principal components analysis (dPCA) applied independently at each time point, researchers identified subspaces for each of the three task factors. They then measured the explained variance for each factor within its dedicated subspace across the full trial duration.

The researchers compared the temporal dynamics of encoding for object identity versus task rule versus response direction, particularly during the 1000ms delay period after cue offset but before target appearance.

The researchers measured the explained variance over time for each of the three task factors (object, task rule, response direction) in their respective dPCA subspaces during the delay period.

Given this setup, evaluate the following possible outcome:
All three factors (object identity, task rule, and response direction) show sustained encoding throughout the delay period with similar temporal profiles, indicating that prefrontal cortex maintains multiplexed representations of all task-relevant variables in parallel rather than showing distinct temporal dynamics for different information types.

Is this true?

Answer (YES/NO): NO